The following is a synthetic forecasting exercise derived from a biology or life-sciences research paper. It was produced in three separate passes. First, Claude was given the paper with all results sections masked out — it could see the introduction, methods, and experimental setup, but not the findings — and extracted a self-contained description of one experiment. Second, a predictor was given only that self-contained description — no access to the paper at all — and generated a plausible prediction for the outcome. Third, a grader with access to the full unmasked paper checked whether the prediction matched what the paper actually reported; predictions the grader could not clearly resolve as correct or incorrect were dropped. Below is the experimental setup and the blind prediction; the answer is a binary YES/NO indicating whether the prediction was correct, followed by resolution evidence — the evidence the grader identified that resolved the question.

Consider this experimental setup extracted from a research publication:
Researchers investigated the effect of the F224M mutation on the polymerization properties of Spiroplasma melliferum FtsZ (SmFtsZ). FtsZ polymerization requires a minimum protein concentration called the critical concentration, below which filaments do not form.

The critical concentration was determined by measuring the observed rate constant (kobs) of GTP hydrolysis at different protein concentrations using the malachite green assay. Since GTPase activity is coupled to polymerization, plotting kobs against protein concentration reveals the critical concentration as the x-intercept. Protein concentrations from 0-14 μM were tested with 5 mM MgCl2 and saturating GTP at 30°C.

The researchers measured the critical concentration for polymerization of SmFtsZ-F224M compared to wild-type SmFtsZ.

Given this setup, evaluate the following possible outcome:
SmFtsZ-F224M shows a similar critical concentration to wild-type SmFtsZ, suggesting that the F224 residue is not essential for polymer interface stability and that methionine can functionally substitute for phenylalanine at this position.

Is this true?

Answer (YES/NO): NO